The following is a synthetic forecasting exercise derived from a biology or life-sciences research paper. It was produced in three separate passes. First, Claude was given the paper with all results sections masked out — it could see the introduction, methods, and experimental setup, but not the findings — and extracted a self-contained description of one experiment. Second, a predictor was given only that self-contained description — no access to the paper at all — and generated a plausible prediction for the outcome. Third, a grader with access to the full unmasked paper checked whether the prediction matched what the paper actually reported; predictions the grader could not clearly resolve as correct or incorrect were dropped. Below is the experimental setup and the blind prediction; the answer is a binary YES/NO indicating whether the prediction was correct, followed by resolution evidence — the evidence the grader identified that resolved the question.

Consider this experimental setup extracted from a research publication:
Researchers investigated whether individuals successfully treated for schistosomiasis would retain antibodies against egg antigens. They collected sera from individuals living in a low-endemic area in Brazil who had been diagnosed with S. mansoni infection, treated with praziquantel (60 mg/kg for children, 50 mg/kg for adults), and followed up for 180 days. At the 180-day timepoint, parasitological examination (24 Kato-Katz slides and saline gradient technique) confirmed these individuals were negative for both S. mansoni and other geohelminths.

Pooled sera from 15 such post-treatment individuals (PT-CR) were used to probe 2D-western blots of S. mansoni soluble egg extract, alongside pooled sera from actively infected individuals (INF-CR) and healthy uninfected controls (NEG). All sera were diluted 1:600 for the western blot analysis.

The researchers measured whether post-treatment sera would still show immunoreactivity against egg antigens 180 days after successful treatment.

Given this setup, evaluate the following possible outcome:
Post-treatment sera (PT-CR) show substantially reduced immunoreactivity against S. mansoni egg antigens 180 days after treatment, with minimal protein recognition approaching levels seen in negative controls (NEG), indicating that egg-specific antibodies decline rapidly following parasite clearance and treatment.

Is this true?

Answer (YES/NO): NO